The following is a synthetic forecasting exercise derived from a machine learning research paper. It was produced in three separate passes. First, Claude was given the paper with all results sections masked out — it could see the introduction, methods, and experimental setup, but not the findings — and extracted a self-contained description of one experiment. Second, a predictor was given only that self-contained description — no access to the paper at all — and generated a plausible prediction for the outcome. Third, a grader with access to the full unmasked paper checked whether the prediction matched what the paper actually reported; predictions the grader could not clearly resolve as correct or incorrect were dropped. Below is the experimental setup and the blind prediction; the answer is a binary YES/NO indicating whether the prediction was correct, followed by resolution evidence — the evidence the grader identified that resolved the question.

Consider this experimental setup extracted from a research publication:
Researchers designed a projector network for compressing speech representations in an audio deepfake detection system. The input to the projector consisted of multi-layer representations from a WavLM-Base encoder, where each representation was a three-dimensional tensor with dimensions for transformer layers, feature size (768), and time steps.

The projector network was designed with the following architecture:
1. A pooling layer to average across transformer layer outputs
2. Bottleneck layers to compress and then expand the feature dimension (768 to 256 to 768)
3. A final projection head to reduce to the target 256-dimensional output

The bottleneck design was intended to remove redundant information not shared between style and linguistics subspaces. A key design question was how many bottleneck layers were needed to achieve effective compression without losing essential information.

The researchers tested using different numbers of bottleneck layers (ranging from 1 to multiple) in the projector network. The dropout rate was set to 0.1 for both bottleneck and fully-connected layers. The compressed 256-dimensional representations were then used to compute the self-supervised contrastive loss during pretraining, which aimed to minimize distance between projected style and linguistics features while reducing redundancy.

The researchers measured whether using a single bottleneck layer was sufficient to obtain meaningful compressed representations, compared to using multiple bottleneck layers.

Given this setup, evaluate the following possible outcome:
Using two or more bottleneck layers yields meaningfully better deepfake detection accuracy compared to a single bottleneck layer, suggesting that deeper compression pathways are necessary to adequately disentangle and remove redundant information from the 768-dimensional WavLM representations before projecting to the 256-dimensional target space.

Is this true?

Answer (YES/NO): NO